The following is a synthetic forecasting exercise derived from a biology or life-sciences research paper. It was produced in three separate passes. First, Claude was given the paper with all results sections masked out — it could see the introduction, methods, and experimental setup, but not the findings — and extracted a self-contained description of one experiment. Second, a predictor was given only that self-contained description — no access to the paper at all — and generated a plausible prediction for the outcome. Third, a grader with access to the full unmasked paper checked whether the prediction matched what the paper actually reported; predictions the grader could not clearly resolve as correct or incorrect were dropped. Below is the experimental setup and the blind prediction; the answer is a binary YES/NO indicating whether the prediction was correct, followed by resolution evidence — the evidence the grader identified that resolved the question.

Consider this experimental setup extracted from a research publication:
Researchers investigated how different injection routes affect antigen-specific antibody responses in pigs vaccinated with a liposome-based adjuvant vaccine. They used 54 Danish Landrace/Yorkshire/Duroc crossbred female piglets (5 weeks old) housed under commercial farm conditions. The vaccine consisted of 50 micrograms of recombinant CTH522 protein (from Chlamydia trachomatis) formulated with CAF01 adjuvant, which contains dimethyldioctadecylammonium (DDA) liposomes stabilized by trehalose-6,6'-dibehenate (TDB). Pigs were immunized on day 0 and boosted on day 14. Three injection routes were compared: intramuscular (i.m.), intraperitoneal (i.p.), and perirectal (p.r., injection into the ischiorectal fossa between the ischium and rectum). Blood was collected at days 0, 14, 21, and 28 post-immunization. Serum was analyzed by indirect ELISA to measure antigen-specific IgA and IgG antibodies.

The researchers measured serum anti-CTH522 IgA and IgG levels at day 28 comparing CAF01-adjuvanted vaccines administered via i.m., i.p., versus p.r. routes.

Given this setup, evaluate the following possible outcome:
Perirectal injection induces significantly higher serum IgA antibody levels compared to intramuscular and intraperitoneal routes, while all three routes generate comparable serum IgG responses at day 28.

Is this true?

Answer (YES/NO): NO